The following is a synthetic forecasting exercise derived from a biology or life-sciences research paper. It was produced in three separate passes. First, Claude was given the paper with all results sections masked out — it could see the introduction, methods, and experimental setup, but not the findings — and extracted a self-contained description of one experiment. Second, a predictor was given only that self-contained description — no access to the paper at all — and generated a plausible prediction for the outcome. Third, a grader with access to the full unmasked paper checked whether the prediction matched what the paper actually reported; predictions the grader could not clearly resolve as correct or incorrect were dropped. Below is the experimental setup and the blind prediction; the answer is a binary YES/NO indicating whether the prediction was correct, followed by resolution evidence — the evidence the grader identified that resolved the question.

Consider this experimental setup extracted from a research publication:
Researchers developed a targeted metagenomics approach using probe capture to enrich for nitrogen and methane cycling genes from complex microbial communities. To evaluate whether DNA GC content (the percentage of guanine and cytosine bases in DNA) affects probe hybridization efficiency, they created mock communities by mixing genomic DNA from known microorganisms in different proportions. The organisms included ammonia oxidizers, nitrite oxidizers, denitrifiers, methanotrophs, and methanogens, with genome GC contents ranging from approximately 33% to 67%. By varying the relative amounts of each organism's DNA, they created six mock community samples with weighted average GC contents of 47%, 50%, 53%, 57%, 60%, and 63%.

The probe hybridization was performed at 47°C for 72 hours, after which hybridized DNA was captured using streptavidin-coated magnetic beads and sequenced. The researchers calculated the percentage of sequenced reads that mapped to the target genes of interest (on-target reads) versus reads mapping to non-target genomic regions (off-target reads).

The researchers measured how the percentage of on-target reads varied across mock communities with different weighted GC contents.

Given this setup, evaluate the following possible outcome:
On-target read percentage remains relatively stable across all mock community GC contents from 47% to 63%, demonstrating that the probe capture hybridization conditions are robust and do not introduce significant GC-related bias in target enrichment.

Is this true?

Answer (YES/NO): NO